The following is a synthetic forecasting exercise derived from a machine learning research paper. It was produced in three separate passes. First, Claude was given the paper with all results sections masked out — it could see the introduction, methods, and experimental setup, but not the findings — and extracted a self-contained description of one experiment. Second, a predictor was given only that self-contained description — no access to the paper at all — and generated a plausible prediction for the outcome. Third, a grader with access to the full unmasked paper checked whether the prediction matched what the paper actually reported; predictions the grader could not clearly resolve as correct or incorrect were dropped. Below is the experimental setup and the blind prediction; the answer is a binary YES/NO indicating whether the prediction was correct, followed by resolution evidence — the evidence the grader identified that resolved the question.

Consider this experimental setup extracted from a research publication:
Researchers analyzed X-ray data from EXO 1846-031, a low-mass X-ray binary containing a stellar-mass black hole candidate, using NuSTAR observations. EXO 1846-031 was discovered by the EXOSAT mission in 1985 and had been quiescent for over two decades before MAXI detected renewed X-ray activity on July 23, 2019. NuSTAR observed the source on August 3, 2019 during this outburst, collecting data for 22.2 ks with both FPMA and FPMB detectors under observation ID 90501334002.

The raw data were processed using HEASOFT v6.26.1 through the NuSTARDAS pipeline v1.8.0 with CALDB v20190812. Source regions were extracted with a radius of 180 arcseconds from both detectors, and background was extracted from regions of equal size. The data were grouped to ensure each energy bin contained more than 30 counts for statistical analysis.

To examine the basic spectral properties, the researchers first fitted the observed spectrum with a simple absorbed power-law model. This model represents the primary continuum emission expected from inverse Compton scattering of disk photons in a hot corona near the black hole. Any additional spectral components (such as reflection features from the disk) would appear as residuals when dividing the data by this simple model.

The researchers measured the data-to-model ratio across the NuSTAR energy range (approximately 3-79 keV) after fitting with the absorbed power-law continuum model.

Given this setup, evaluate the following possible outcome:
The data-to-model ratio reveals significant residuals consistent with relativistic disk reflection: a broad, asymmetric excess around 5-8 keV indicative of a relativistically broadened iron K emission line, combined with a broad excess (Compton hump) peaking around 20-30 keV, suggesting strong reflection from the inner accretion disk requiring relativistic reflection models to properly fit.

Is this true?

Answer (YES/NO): YES